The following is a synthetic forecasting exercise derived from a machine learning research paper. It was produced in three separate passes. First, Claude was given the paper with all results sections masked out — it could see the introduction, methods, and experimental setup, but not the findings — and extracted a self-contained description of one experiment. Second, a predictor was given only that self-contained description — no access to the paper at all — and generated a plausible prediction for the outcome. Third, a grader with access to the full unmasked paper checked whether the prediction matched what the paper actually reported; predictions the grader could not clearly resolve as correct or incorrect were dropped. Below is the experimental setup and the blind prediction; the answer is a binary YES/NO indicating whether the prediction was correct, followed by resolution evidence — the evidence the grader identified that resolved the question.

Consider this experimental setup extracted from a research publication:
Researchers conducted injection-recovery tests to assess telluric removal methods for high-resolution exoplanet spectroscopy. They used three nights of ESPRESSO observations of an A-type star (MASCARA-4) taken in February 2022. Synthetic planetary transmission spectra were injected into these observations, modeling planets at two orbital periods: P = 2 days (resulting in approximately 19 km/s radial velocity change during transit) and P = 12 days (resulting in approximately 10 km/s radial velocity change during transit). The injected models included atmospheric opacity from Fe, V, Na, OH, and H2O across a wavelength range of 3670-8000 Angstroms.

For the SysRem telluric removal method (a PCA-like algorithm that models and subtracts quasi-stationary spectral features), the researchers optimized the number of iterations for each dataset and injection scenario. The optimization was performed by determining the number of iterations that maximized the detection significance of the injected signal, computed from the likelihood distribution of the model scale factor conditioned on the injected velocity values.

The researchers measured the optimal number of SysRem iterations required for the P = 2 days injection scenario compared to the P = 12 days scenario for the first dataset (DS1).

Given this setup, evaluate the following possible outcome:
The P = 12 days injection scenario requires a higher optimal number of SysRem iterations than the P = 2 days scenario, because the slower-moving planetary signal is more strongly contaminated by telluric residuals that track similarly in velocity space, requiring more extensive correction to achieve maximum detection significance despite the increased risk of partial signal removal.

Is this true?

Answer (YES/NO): NO